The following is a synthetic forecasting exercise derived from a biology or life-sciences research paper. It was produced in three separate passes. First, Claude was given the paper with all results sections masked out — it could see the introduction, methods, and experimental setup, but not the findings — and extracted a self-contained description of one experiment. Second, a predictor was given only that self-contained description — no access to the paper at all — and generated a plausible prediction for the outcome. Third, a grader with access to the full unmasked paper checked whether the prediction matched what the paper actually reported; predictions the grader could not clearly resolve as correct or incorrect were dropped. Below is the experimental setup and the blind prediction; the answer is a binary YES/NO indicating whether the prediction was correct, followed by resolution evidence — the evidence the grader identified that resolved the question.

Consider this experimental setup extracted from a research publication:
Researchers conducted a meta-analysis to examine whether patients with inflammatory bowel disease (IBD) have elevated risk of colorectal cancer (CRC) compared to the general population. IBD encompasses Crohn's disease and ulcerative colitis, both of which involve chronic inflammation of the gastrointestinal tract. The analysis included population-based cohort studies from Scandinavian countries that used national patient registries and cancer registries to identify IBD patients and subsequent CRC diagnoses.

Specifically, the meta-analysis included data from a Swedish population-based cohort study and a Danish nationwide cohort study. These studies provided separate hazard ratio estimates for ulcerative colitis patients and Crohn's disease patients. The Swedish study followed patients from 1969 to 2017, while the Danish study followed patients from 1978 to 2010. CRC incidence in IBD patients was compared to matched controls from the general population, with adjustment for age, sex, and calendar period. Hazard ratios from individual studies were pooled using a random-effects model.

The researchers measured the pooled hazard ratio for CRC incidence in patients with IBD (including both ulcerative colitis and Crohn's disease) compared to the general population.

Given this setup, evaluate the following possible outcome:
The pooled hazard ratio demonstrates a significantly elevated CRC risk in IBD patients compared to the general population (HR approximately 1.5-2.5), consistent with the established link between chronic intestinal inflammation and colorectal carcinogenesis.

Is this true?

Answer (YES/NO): NO